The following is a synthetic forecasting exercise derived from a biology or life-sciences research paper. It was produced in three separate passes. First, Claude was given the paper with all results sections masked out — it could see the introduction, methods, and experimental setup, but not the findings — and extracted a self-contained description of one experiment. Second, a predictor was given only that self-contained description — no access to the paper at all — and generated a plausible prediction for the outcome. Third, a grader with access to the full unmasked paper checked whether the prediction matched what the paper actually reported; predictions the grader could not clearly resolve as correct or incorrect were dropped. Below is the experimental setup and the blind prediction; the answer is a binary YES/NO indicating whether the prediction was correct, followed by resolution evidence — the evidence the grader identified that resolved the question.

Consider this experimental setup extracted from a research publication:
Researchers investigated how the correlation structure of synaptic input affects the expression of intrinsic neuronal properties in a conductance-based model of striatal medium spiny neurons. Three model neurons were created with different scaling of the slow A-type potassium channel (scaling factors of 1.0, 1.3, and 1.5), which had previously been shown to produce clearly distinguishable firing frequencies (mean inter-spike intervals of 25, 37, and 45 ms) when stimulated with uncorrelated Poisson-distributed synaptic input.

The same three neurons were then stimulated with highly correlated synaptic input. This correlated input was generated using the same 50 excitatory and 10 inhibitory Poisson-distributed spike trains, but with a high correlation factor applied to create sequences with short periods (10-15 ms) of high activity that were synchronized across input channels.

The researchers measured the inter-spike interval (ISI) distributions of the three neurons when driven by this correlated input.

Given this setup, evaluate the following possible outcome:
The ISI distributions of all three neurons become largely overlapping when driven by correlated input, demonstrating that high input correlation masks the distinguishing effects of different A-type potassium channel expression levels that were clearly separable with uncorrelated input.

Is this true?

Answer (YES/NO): YES